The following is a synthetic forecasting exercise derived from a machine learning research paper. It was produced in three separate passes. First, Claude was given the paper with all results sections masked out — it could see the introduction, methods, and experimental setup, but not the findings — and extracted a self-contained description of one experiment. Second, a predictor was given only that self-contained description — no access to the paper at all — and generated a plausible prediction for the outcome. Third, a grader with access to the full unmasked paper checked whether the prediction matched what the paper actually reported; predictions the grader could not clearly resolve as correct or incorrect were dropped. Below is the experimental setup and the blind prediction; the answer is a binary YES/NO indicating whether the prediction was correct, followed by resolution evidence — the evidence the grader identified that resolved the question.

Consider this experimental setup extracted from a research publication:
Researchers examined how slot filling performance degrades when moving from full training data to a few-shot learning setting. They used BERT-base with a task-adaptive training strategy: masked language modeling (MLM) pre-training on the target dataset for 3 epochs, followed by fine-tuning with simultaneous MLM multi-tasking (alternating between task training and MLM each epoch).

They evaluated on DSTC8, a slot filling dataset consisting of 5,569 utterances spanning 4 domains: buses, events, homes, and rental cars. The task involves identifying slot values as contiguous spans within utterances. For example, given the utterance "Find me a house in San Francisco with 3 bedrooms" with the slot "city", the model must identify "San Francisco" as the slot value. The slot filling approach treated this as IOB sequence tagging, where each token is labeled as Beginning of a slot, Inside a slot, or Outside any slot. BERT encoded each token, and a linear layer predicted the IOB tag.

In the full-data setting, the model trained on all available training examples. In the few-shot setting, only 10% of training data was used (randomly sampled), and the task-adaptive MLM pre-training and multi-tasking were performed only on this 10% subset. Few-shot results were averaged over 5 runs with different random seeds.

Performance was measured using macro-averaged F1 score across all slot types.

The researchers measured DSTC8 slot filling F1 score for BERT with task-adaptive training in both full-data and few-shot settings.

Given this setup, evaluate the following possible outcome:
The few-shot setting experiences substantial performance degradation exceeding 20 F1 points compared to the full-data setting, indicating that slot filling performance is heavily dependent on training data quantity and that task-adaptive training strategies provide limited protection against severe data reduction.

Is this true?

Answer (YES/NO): YES